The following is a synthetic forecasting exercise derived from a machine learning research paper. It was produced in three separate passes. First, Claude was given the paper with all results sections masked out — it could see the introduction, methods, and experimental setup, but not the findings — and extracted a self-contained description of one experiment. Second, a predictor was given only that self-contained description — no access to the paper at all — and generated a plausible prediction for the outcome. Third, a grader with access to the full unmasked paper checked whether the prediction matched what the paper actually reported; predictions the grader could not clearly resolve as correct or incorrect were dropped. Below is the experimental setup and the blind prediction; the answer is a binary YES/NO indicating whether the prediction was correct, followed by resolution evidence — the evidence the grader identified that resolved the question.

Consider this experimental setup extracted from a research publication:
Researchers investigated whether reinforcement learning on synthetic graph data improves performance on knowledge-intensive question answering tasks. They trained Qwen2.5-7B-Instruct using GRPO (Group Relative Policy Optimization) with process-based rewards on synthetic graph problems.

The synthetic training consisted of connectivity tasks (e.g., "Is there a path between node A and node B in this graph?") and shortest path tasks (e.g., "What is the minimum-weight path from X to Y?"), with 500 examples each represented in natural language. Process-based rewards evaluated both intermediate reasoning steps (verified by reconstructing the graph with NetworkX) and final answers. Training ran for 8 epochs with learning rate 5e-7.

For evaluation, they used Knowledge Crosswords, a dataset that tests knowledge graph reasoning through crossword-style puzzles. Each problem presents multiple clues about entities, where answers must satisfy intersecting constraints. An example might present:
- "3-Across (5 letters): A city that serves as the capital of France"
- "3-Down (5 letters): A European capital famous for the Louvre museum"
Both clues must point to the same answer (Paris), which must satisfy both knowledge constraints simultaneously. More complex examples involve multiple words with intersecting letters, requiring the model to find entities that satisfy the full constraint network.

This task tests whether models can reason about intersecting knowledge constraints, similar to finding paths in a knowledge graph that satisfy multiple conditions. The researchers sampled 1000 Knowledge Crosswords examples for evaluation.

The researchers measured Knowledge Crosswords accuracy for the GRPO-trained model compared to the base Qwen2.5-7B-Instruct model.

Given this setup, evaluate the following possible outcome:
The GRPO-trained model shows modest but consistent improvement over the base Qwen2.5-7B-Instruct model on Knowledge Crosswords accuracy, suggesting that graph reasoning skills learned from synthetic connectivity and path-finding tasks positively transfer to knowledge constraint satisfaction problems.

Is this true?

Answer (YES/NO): NO